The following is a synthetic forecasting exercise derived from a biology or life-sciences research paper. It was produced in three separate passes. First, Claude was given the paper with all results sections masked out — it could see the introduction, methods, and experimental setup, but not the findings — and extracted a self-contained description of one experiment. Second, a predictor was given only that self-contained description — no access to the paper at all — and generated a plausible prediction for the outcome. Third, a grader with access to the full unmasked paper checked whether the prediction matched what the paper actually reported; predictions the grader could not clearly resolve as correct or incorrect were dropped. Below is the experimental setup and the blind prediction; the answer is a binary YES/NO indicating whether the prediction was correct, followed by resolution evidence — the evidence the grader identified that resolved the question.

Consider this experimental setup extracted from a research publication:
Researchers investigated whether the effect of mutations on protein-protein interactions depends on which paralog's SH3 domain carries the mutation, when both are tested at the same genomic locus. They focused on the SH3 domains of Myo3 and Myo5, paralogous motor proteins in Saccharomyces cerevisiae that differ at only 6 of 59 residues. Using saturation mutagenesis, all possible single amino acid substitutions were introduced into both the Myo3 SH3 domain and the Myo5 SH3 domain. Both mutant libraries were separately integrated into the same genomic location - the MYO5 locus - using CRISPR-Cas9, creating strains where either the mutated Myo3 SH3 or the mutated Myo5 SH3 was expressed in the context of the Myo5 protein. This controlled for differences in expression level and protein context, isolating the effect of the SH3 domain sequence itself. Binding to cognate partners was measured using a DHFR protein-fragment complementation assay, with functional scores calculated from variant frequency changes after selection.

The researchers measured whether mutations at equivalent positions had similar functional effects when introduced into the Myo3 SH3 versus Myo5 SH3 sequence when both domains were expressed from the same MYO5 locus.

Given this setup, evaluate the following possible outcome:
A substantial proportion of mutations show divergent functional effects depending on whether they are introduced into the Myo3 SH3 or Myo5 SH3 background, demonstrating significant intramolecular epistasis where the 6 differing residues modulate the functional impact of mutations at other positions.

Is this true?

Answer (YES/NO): YES